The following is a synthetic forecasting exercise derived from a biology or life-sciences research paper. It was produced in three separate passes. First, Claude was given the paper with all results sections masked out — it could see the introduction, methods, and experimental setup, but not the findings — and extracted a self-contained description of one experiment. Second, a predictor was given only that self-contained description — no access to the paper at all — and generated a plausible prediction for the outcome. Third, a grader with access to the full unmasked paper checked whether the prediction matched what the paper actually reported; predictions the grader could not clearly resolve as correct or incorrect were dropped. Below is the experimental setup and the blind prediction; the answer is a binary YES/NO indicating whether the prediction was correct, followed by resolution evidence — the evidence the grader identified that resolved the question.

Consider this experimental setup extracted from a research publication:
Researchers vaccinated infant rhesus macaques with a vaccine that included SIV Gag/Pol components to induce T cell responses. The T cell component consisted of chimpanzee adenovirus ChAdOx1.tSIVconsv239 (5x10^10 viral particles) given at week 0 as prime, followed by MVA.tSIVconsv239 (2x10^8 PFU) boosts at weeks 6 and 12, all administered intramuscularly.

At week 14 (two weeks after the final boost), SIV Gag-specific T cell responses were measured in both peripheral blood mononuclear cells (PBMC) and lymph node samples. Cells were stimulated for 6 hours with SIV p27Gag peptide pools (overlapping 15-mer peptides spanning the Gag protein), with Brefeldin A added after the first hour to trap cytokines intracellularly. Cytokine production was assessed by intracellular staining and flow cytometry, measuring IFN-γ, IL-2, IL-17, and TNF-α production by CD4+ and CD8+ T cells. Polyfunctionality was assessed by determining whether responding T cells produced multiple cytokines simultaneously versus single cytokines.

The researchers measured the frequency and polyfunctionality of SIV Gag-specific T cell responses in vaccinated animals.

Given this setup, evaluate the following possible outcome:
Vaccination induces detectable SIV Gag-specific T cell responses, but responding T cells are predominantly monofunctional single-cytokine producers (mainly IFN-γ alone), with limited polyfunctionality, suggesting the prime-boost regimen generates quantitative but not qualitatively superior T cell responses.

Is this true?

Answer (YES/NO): NO